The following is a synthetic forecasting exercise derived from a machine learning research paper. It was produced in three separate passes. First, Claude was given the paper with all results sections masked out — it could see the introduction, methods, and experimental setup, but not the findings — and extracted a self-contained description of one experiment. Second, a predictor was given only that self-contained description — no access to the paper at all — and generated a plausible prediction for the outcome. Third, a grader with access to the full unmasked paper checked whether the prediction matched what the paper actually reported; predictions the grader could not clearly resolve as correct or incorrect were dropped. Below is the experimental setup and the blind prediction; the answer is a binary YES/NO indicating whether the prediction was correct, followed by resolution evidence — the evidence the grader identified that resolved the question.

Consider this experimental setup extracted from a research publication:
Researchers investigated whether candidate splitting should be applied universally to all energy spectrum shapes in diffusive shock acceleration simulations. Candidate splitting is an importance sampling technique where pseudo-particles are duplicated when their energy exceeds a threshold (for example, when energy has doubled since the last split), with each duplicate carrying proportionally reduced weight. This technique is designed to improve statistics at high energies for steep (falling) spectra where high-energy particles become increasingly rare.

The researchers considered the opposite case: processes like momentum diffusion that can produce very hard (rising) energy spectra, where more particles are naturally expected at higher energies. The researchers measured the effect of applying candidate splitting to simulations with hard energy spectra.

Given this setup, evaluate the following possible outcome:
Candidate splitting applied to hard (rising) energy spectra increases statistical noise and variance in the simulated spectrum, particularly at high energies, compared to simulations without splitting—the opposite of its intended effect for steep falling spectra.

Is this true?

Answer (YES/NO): NO